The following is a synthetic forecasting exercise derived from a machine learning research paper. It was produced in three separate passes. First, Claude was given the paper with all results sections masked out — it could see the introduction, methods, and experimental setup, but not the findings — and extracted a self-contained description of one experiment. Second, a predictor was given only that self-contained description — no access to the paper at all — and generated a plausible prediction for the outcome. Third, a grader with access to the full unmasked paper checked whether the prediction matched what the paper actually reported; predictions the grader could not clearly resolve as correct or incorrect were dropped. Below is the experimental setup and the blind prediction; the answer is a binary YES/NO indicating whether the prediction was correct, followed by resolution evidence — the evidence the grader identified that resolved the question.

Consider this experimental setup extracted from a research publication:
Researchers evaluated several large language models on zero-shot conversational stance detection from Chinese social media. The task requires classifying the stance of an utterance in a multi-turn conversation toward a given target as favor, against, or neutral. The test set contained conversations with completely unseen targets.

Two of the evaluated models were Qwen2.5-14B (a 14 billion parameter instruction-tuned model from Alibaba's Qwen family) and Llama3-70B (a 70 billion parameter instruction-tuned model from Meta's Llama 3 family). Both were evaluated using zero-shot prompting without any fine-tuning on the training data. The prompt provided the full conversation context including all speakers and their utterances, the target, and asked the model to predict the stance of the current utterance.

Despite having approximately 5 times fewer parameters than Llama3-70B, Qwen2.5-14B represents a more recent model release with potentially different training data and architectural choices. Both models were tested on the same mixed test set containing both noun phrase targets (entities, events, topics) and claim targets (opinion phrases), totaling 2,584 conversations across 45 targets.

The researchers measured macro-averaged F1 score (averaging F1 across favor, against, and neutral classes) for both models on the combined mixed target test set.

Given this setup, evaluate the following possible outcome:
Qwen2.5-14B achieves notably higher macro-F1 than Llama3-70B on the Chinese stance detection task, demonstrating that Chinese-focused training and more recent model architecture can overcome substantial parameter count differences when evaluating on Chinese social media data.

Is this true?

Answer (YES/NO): NO